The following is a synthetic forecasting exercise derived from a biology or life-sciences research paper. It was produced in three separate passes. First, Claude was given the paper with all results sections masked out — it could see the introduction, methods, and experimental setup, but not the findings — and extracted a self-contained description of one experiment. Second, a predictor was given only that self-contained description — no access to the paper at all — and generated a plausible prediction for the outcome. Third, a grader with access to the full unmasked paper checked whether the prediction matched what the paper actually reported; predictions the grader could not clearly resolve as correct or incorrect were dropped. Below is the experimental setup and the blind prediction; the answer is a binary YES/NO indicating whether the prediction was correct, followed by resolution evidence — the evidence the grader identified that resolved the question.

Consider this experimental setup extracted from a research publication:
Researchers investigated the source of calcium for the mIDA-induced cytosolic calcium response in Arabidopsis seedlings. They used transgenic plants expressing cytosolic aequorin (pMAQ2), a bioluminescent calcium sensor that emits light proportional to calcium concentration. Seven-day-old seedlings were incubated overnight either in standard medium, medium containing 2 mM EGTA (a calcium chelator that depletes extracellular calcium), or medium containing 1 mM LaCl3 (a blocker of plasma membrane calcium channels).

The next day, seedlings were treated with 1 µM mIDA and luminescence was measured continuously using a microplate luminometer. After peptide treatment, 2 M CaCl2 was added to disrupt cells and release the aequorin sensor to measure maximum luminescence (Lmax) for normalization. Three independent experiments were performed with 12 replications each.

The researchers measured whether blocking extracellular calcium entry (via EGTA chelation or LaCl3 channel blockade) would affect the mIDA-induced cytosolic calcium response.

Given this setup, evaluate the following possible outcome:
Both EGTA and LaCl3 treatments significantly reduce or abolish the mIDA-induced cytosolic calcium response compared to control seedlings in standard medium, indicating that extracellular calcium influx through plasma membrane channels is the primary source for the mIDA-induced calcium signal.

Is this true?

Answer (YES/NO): YES